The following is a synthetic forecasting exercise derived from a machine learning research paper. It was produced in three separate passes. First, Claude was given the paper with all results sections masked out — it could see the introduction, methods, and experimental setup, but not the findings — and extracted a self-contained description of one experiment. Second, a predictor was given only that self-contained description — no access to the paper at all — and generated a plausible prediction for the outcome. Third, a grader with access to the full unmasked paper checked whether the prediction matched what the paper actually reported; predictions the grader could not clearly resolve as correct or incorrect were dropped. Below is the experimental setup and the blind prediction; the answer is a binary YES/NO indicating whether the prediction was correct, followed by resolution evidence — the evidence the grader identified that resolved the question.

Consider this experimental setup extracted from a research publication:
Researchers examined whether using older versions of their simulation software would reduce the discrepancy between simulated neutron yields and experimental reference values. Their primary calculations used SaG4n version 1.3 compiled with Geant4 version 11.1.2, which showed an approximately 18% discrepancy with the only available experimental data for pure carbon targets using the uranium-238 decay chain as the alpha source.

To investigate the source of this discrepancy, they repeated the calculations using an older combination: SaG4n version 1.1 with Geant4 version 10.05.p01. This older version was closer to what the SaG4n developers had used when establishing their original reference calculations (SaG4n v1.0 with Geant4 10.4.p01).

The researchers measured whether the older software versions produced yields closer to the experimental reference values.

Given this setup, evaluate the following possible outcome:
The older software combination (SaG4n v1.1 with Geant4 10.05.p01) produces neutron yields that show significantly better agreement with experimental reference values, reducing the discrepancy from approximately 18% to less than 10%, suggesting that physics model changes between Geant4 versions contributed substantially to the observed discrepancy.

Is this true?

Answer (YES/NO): YES